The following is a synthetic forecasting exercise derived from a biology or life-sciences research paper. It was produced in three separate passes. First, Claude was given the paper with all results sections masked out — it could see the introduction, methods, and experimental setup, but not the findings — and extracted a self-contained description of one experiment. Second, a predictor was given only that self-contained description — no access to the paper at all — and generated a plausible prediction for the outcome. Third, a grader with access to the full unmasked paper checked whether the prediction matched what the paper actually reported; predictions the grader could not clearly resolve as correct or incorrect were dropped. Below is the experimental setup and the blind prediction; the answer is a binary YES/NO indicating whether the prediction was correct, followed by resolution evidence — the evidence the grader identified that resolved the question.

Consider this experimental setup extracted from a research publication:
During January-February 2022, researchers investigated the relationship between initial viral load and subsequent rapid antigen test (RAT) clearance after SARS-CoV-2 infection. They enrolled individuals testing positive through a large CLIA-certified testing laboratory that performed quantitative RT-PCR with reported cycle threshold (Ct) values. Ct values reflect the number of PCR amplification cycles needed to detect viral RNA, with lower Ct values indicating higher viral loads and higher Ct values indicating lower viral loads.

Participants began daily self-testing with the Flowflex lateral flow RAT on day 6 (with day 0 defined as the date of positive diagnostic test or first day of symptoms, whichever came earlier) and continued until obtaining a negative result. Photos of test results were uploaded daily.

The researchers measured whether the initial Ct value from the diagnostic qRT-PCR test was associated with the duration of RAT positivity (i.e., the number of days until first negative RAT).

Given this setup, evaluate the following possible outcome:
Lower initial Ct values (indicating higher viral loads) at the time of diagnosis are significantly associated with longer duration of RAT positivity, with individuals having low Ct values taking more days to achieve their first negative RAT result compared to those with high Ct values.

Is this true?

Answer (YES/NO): NO